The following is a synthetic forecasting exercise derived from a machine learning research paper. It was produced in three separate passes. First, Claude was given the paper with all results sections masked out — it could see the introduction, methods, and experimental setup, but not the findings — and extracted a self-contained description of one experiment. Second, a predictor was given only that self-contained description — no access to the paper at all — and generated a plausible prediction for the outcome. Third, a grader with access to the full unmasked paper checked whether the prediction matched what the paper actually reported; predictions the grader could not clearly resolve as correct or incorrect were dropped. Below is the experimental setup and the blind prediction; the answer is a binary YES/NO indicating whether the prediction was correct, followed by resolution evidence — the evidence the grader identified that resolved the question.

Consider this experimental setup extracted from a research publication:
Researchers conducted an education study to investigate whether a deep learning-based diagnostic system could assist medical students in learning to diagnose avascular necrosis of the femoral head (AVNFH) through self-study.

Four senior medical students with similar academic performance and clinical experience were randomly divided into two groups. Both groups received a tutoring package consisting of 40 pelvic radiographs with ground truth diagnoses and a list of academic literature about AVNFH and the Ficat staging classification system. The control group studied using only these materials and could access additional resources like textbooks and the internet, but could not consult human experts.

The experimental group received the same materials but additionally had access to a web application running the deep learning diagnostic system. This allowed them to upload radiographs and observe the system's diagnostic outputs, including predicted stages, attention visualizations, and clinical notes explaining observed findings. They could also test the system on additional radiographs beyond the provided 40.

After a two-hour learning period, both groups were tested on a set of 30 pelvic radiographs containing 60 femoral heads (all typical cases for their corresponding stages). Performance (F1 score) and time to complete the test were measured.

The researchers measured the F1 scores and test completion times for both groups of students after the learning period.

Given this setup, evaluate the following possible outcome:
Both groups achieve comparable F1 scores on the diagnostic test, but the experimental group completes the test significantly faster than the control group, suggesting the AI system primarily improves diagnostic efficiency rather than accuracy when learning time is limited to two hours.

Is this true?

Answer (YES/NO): NO